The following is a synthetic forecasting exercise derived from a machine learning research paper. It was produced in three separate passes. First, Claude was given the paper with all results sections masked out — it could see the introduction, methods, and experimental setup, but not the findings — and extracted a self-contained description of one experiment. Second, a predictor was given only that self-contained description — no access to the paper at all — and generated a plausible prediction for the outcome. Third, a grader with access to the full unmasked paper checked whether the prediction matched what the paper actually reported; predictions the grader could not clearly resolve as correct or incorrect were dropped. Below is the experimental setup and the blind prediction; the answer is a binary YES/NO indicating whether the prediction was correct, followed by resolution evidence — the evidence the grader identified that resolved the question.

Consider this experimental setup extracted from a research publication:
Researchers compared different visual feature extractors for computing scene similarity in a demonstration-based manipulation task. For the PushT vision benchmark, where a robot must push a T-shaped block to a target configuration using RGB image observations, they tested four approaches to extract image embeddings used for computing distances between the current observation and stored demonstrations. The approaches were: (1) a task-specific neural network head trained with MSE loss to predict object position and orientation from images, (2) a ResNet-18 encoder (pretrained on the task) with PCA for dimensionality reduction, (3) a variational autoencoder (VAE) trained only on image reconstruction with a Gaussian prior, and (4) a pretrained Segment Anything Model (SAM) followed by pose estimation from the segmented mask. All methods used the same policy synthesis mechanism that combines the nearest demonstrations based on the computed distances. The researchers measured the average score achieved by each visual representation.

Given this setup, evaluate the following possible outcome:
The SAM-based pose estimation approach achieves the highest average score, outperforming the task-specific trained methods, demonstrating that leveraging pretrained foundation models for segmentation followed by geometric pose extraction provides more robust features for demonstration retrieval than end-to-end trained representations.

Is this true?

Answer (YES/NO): NO